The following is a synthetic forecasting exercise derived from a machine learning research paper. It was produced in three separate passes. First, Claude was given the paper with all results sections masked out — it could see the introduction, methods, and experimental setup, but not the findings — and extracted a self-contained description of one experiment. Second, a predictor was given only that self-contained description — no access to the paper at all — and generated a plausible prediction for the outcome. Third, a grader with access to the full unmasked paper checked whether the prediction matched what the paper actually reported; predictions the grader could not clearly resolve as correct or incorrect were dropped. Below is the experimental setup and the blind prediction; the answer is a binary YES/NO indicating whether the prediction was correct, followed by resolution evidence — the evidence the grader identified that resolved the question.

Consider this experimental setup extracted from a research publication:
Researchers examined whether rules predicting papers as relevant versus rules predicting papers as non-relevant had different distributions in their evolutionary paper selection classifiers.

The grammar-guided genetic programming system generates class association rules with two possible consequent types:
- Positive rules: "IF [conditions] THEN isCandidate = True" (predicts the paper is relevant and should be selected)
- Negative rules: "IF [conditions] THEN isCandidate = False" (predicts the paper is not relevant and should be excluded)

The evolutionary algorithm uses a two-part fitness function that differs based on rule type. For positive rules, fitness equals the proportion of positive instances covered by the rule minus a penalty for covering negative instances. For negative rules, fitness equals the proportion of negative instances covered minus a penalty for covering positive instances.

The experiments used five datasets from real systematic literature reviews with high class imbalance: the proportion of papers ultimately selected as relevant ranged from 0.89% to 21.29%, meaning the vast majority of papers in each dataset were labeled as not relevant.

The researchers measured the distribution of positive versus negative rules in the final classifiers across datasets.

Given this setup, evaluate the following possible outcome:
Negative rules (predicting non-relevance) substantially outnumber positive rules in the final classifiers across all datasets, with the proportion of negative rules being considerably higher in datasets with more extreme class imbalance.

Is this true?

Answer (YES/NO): NO